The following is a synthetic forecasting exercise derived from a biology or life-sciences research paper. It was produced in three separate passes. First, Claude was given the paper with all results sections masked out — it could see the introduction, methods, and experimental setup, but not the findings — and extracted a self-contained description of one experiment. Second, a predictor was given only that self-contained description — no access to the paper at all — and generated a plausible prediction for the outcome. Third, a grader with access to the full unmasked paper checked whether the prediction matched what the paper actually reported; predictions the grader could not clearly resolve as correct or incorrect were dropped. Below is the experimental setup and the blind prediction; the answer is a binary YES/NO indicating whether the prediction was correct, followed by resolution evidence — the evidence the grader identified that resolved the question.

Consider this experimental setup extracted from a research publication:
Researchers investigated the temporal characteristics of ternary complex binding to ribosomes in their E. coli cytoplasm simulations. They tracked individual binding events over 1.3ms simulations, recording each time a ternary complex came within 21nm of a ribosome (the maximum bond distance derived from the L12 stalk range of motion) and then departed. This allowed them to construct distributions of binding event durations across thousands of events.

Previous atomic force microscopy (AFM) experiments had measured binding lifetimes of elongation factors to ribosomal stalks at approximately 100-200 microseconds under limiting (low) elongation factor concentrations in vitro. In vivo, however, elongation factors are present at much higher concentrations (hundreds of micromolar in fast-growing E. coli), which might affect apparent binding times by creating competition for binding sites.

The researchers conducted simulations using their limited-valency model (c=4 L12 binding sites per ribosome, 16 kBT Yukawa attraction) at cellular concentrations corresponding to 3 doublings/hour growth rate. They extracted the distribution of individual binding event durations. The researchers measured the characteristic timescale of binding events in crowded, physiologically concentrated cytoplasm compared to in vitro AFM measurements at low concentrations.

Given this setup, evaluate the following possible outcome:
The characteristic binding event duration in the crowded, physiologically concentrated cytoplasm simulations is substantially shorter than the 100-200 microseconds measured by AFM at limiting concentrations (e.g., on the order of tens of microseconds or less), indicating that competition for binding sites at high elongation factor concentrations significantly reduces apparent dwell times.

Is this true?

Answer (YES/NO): NO